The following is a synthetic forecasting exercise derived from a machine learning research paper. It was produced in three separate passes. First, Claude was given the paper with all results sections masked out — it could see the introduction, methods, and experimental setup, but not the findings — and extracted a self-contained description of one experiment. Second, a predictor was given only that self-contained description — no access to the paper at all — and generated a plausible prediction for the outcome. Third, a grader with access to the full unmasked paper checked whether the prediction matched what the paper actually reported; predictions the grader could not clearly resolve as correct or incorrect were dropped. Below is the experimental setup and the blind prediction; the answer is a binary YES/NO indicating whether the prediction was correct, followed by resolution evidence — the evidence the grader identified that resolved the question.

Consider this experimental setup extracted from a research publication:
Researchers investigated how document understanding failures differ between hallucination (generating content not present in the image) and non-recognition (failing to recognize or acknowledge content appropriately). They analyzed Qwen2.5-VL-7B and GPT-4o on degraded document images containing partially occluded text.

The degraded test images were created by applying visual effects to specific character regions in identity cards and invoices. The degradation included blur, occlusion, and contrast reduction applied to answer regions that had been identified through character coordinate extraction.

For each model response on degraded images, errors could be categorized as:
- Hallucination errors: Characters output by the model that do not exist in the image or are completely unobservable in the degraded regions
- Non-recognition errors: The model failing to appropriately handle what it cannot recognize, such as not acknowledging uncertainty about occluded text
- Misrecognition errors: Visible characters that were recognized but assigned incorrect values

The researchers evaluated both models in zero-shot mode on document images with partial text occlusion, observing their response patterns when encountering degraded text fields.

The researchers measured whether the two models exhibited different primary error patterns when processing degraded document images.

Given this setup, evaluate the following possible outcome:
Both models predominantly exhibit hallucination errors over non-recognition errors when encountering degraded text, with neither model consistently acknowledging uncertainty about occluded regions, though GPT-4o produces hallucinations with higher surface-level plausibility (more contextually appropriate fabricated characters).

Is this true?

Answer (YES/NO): NO